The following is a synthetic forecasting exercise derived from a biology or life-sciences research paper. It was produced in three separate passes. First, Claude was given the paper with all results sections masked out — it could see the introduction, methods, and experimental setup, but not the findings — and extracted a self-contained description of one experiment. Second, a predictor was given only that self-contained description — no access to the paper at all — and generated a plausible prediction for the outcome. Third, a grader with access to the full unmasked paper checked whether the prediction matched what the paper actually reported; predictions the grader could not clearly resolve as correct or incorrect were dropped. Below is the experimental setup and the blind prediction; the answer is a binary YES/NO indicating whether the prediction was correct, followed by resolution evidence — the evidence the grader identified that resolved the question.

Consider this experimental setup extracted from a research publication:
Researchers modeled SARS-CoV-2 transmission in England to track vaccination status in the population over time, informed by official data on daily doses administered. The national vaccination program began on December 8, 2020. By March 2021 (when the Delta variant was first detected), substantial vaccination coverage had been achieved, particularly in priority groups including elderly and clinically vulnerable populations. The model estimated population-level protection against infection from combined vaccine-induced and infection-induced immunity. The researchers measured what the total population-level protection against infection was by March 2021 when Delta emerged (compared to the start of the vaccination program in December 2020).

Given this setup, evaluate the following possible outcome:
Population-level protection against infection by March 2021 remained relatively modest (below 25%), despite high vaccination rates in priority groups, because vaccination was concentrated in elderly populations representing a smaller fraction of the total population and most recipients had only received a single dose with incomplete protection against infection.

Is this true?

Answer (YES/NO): NO